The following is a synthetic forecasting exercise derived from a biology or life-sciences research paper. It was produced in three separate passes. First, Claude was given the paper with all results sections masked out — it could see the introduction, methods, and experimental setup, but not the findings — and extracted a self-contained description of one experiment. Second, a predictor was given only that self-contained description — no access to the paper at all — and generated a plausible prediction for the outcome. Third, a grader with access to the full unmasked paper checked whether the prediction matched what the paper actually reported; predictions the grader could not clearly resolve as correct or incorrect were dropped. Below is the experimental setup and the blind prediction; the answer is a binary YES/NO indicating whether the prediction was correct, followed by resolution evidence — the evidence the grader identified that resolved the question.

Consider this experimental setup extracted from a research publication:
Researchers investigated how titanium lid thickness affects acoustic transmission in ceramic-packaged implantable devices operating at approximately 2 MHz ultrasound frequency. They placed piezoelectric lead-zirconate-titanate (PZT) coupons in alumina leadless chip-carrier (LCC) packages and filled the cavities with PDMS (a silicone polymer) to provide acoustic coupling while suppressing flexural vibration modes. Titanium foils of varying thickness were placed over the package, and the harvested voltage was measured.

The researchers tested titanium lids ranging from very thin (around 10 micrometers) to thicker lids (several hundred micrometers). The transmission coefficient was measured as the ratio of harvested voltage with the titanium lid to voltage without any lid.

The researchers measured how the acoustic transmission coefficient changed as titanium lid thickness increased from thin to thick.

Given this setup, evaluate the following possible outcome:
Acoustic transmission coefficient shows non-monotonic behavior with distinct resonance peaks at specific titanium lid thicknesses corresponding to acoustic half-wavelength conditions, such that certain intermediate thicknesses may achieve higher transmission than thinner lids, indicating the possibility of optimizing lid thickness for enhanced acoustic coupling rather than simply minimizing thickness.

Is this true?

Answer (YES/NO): NO